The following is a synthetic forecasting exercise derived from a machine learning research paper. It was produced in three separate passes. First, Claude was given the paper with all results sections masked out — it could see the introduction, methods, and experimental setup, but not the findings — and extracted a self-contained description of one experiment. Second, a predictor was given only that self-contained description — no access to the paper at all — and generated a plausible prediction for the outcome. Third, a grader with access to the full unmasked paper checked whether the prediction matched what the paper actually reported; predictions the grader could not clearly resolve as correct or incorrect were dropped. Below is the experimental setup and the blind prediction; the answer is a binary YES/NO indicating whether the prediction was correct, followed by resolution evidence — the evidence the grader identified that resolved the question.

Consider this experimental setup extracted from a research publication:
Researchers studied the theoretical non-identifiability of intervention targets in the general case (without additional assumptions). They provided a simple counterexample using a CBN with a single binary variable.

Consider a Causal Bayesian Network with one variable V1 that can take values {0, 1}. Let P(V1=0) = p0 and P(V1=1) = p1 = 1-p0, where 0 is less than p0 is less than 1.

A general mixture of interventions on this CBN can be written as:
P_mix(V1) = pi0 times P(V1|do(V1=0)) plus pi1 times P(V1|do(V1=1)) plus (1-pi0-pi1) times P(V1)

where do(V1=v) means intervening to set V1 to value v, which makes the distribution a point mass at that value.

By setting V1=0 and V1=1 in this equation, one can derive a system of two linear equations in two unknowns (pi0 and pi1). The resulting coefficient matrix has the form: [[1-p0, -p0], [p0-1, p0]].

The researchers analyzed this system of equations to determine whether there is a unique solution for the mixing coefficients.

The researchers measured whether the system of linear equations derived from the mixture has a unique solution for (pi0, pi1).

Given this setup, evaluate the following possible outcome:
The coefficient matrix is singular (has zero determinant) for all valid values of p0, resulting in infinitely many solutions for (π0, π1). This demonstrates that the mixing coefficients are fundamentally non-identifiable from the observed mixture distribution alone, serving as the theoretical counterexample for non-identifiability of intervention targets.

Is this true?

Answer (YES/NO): YES